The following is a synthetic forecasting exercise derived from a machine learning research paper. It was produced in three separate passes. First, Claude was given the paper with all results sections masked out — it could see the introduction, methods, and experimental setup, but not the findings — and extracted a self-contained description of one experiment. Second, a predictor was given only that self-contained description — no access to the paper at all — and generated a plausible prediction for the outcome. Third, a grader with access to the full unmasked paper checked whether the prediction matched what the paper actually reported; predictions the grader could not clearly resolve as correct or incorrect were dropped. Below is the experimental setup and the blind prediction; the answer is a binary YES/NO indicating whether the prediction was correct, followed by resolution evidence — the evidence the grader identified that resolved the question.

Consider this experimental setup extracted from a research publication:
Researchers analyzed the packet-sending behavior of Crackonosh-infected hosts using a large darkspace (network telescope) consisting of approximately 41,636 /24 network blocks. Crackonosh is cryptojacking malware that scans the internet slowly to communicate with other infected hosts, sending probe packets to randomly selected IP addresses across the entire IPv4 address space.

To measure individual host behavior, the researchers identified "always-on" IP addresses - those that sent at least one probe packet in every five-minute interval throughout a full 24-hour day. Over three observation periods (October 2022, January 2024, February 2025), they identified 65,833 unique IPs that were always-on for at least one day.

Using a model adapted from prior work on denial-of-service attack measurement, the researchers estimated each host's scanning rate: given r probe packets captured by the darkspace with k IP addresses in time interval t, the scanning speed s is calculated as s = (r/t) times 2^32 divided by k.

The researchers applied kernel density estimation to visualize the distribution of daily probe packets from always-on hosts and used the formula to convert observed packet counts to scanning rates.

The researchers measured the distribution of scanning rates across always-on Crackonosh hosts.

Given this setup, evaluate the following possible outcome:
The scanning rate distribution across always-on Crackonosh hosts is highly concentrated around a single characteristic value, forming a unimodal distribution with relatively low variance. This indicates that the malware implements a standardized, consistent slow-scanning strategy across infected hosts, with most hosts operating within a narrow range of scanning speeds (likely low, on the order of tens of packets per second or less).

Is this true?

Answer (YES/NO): NO